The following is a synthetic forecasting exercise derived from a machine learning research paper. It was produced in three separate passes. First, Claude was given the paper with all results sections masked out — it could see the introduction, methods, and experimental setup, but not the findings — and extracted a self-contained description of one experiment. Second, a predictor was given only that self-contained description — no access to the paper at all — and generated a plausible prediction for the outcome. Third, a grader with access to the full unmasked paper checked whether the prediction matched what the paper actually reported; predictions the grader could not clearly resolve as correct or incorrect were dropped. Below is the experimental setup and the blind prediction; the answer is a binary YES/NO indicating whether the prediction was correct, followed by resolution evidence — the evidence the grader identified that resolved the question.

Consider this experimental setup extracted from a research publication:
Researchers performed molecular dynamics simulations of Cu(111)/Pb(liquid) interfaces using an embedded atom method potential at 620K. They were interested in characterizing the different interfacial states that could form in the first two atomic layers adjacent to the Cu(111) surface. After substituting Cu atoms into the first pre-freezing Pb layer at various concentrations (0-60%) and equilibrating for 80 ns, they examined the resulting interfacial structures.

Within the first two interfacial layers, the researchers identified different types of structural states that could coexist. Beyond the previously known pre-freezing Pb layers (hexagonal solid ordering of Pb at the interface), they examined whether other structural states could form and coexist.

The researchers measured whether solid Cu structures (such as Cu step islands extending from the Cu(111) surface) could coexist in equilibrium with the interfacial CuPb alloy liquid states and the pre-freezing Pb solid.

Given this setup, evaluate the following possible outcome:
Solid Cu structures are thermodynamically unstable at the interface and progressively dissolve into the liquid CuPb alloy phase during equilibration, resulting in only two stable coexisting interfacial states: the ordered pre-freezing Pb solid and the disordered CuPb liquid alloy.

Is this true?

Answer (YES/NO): NO